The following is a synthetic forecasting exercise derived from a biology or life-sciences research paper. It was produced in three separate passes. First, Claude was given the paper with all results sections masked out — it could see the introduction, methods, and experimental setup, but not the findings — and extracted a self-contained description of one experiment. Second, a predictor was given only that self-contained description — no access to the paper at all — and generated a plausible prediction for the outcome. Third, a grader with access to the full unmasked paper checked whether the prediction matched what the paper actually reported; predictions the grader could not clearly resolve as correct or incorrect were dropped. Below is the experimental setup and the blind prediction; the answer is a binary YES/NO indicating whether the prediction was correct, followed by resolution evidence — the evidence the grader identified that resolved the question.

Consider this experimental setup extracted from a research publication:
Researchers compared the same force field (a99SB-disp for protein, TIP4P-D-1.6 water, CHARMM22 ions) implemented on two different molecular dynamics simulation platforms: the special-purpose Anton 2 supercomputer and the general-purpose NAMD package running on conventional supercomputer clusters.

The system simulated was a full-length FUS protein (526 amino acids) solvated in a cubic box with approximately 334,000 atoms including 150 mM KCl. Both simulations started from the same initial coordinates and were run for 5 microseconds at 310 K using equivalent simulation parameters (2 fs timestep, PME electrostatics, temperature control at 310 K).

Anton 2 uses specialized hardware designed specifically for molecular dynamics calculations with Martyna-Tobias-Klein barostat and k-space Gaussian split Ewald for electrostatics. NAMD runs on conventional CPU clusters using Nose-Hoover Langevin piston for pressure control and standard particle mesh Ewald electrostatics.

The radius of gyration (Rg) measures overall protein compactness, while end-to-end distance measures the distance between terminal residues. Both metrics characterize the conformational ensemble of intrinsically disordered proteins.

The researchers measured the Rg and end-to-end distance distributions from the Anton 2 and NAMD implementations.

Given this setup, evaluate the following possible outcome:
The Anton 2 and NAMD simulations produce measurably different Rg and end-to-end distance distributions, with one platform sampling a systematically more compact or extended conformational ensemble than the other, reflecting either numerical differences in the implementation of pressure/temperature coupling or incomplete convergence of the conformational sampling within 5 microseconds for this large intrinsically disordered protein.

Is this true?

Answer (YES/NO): NO